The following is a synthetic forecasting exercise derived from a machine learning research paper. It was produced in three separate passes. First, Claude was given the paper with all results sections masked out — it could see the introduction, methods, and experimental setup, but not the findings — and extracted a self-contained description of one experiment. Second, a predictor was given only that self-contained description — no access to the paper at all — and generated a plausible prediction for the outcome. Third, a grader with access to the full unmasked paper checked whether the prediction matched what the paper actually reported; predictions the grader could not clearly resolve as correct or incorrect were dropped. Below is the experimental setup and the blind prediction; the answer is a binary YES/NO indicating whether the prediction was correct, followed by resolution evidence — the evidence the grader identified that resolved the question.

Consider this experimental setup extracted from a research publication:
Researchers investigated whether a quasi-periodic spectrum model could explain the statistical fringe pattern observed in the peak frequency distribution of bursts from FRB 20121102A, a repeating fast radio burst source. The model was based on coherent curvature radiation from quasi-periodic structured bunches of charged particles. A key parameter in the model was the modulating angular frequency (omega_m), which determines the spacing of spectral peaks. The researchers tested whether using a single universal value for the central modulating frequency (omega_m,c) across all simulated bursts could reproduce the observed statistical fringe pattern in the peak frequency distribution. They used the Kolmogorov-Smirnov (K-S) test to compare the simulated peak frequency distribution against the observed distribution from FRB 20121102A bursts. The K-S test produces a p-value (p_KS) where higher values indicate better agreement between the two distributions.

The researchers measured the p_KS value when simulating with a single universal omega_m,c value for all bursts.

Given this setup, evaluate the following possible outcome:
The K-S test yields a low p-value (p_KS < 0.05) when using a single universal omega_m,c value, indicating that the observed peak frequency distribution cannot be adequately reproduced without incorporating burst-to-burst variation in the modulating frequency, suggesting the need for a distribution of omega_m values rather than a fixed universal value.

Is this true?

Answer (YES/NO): YES